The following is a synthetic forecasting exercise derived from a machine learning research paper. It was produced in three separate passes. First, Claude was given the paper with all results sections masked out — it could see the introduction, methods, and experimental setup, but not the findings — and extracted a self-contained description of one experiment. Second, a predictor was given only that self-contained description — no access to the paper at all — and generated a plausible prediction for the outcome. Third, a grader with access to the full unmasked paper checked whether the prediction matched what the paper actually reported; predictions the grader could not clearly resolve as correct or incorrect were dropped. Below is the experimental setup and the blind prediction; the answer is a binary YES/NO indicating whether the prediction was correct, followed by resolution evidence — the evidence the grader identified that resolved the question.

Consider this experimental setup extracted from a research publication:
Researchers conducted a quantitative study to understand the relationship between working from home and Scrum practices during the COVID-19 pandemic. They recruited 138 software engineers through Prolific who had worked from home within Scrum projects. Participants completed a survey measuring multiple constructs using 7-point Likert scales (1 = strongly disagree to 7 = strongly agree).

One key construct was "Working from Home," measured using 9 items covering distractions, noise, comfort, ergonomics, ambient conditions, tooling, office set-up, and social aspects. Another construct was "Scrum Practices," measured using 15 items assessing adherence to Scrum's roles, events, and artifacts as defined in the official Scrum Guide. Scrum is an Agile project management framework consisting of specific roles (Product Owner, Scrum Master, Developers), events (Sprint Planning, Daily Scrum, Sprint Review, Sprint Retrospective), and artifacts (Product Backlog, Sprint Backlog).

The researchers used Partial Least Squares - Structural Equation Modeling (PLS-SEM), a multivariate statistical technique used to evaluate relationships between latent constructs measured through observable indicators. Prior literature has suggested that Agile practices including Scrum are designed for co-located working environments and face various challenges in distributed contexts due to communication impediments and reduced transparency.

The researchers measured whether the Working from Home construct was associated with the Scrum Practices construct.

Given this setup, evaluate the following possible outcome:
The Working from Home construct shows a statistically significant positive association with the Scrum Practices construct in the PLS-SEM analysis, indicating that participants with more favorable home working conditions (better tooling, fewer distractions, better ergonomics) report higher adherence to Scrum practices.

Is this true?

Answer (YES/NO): YES